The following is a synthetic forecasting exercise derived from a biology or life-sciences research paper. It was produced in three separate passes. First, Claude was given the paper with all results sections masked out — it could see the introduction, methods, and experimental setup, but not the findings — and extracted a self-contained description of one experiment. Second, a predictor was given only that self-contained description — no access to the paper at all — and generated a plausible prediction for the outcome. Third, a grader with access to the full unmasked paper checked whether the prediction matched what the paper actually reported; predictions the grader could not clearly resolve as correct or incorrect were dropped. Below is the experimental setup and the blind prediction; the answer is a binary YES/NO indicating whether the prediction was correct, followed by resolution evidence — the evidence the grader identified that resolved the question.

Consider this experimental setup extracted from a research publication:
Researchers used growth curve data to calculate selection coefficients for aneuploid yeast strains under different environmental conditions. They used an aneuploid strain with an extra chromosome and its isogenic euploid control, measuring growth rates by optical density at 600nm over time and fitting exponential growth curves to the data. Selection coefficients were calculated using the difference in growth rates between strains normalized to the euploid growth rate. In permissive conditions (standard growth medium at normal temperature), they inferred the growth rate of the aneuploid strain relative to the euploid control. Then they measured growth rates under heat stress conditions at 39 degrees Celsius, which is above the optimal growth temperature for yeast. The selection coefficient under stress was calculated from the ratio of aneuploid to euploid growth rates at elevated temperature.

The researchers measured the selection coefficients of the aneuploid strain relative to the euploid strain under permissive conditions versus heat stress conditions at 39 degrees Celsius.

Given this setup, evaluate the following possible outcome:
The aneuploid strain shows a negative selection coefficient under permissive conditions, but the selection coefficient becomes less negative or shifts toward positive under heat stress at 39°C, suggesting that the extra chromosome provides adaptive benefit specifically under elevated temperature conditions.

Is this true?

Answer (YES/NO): YES